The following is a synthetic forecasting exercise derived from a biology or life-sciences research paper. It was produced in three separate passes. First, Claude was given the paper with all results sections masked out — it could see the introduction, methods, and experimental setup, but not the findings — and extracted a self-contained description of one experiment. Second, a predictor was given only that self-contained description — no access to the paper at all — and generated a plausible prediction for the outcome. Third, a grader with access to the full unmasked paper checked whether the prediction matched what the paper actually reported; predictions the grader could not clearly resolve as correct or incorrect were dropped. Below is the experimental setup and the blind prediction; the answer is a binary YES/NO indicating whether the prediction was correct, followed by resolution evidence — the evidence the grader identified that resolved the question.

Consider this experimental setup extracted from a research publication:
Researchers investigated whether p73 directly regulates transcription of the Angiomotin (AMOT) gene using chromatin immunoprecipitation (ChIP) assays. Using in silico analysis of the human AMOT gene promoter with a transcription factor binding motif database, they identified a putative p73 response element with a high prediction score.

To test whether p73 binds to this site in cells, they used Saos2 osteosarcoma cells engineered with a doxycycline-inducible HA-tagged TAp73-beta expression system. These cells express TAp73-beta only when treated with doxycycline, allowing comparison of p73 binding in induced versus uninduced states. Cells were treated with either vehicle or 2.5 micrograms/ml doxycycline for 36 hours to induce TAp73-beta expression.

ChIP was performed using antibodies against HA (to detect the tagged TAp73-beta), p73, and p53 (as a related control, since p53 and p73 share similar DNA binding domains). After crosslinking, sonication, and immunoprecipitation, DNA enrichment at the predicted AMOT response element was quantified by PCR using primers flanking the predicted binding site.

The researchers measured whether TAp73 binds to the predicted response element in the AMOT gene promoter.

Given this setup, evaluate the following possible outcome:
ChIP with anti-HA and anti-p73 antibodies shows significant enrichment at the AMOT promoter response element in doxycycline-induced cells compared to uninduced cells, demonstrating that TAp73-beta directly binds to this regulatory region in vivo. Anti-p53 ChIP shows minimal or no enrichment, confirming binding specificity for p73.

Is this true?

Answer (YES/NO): YES